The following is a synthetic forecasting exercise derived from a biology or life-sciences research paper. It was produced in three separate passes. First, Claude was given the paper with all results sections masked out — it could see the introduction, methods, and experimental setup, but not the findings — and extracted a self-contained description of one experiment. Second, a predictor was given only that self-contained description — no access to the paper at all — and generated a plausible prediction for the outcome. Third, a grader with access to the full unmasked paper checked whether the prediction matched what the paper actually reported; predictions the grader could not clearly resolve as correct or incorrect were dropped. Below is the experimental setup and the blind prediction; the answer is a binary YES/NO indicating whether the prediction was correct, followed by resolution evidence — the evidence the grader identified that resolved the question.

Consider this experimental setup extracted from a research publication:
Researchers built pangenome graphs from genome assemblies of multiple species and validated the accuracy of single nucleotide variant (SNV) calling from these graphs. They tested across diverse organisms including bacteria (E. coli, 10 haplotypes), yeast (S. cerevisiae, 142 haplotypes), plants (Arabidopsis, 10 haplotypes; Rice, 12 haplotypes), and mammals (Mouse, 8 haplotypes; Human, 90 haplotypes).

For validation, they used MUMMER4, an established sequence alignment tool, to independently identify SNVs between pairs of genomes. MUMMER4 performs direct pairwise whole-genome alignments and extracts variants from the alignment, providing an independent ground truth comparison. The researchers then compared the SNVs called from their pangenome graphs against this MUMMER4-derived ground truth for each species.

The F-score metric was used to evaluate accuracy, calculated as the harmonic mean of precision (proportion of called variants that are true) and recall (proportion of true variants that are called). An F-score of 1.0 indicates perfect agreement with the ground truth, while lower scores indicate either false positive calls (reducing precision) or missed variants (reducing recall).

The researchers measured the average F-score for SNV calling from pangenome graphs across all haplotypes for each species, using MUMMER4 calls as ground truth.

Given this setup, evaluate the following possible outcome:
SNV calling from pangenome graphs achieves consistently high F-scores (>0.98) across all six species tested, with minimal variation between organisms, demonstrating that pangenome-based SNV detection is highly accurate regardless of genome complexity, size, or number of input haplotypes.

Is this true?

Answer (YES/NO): NO